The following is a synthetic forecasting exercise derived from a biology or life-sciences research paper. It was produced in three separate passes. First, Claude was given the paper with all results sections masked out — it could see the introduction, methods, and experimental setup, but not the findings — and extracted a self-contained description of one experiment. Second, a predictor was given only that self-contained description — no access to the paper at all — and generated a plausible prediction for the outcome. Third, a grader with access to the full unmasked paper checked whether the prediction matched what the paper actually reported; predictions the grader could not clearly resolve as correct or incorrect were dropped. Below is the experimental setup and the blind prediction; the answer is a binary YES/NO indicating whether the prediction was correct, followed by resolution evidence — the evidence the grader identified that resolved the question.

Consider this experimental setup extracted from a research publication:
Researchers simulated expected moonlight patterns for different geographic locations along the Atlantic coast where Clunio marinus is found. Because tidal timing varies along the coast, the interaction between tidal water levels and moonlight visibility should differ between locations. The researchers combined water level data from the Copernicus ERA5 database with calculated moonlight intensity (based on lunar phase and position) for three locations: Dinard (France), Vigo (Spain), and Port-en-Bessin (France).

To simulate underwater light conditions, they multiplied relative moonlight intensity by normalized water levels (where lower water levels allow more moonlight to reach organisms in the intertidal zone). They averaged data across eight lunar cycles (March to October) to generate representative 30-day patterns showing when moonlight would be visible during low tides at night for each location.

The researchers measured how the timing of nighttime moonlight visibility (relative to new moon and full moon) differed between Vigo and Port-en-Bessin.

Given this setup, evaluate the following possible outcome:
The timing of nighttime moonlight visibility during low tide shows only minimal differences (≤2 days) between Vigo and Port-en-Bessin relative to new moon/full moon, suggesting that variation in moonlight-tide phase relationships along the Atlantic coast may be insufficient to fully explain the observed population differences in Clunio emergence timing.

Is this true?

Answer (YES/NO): NO